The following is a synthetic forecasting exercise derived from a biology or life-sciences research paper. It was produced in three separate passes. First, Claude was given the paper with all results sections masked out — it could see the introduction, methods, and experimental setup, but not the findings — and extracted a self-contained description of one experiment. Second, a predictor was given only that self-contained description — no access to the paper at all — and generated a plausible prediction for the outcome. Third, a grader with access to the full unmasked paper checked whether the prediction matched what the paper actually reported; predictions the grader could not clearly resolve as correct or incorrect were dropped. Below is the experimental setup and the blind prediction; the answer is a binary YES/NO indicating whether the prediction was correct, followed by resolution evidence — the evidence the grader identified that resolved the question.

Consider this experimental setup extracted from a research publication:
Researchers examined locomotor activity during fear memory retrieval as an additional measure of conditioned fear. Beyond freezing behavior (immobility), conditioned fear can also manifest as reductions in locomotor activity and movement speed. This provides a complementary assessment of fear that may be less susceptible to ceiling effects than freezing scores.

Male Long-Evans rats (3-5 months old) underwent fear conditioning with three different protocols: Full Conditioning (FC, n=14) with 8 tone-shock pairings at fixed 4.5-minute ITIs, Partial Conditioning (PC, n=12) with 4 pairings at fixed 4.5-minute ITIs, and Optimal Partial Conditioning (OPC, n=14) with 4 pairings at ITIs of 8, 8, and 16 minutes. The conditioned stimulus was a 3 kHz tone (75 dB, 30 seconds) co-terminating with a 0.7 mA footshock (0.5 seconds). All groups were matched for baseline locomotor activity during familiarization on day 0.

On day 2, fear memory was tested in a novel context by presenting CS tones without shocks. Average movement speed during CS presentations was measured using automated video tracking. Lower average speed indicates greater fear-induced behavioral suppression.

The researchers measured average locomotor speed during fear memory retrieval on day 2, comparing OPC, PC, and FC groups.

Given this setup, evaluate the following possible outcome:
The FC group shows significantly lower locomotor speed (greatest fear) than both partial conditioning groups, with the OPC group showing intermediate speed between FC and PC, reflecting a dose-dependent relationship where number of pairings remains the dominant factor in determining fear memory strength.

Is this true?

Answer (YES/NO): NO